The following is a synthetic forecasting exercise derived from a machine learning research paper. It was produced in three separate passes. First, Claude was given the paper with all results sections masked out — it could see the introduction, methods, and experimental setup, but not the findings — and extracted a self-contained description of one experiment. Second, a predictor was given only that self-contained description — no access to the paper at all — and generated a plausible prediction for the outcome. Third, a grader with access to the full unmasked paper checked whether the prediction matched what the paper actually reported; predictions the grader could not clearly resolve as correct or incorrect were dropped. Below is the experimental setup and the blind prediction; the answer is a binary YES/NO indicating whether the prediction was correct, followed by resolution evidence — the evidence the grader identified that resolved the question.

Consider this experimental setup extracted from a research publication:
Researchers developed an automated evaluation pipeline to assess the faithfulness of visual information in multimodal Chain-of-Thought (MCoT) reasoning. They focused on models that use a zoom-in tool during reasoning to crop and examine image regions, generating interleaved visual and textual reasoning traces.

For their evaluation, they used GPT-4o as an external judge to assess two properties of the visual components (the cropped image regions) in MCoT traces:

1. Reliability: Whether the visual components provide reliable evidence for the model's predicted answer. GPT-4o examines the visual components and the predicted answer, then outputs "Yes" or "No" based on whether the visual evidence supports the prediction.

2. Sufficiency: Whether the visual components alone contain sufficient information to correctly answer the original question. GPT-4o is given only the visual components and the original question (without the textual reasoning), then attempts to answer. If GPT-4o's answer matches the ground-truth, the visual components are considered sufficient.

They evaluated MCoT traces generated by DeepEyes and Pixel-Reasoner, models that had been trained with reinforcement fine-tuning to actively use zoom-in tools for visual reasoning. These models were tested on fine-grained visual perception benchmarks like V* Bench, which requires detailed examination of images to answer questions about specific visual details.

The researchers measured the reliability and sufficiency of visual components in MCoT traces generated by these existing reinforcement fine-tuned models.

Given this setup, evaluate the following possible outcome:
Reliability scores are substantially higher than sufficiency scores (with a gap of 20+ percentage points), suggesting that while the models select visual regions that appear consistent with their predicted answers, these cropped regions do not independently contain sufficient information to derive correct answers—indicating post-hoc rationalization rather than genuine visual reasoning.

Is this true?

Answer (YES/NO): NO